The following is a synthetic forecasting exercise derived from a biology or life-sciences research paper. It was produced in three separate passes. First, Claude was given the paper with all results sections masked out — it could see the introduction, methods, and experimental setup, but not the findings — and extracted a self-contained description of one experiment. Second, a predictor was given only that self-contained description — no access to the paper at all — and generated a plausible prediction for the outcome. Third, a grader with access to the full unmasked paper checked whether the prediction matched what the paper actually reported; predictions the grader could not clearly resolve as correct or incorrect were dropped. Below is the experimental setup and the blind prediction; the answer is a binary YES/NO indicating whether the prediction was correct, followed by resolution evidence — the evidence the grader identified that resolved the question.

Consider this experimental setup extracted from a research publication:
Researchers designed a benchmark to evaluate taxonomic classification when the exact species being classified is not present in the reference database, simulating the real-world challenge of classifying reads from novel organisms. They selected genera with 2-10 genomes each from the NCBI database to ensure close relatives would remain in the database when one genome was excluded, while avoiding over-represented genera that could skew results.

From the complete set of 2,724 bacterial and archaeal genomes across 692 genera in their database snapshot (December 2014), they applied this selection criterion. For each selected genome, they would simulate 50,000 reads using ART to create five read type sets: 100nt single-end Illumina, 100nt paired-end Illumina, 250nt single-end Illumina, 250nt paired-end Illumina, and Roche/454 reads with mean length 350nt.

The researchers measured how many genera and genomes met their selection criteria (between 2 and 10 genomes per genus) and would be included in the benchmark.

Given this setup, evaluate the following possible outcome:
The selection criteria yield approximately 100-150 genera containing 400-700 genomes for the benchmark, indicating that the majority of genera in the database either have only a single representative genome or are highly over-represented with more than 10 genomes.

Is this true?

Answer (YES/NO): NO